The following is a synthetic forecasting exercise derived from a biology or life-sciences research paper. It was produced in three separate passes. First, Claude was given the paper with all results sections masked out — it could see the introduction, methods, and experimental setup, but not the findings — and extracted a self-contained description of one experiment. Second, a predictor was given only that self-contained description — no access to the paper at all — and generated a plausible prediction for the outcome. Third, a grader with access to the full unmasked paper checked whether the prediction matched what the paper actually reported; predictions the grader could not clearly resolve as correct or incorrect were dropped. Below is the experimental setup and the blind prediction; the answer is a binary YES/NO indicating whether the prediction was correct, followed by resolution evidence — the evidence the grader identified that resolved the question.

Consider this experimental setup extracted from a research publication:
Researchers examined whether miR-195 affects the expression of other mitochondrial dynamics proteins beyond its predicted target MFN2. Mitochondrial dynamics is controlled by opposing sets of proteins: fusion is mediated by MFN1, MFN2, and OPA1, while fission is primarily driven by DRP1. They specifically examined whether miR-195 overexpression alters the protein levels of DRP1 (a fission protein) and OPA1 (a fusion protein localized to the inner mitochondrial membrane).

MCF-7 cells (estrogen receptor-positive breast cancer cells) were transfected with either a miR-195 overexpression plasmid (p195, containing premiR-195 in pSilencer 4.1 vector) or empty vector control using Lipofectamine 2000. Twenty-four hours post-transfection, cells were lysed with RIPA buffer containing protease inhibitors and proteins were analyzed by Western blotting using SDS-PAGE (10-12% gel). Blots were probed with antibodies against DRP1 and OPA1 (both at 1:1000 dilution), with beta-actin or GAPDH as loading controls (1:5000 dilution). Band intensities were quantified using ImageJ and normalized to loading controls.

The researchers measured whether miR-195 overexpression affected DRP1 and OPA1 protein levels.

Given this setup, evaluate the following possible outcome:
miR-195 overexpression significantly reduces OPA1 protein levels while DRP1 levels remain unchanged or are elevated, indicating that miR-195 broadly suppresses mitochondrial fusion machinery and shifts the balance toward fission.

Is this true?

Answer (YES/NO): YES